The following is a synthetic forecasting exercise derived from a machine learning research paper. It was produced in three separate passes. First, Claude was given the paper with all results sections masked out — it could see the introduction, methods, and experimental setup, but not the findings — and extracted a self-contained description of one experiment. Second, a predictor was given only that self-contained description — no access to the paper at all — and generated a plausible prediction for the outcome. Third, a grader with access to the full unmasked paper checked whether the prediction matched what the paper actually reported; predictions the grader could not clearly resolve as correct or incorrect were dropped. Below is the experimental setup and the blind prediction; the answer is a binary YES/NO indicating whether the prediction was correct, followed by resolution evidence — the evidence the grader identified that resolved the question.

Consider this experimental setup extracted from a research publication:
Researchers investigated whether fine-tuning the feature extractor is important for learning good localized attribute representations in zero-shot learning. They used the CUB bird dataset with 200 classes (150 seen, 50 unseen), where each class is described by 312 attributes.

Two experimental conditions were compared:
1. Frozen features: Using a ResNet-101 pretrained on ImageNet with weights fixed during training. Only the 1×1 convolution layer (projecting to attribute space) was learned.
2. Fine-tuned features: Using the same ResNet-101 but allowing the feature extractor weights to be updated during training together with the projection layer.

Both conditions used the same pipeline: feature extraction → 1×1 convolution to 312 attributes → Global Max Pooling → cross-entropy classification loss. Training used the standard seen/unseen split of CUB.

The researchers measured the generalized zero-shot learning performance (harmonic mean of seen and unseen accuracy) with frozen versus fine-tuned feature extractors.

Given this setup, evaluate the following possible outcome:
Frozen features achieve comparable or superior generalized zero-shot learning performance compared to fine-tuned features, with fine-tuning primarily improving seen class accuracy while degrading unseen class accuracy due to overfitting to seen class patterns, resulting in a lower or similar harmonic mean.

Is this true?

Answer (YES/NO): YES